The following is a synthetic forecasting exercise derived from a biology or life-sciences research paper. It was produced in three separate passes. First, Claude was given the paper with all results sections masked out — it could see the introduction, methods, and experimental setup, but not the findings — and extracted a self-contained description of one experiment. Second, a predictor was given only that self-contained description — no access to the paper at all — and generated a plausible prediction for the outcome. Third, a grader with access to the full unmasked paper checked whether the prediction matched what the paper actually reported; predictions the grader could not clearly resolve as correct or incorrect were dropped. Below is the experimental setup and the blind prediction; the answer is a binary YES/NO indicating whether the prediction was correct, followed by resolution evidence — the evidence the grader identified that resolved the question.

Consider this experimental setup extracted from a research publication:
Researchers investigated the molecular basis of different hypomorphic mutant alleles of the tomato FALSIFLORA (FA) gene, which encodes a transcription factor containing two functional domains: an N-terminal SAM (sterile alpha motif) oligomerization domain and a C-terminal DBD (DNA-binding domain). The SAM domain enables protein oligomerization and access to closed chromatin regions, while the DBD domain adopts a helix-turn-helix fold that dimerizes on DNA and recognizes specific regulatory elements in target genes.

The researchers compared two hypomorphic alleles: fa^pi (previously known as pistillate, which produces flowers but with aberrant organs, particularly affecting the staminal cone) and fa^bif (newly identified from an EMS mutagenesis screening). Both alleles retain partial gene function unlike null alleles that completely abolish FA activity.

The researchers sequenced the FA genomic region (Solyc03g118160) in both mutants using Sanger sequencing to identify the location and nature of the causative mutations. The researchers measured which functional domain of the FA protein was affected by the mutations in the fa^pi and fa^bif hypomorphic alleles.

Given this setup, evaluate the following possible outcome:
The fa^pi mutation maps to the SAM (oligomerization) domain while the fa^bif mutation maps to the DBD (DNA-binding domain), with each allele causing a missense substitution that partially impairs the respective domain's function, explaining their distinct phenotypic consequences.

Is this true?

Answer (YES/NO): NO